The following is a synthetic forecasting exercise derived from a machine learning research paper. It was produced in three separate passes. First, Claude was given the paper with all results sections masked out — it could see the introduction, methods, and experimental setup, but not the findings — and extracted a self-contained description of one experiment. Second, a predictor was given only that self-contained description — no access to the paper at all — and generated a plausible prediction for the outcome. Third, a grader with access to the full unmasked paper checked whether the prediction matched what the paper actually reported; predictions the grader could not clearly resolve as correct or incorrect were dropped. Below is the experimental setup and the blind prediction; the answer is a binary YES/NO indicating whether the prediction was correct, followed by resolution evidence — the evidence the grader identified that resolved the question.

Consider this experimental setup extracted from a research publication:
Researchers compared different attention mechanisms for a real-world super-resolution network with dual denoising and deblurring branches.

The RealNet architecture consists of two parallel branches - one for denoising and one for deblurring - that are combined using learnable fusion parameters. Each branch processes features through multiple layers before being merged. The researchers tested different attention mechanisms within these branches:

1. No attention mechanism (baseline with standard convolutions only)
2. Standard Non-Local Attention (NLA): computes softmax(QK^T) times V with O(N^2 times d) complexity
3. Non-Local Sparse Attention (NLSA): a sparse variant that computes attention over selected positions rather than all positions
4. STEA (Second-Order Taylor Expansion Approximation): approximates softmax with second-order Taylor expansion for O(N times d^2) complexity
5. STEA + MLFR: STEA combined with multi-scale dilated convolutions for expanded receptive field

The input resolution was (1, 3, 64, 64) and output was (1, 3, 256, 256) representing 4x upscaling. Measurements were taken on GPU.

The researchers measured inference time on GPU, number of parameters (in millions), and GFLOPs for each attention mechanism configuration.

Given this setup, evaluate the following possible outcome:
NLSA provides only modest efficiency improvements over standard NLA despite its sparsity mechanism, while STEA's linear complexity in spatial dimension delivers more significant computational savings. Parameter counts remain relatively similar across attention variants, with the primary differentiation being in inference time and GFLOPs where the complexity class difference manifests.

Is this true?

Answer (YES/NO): NO